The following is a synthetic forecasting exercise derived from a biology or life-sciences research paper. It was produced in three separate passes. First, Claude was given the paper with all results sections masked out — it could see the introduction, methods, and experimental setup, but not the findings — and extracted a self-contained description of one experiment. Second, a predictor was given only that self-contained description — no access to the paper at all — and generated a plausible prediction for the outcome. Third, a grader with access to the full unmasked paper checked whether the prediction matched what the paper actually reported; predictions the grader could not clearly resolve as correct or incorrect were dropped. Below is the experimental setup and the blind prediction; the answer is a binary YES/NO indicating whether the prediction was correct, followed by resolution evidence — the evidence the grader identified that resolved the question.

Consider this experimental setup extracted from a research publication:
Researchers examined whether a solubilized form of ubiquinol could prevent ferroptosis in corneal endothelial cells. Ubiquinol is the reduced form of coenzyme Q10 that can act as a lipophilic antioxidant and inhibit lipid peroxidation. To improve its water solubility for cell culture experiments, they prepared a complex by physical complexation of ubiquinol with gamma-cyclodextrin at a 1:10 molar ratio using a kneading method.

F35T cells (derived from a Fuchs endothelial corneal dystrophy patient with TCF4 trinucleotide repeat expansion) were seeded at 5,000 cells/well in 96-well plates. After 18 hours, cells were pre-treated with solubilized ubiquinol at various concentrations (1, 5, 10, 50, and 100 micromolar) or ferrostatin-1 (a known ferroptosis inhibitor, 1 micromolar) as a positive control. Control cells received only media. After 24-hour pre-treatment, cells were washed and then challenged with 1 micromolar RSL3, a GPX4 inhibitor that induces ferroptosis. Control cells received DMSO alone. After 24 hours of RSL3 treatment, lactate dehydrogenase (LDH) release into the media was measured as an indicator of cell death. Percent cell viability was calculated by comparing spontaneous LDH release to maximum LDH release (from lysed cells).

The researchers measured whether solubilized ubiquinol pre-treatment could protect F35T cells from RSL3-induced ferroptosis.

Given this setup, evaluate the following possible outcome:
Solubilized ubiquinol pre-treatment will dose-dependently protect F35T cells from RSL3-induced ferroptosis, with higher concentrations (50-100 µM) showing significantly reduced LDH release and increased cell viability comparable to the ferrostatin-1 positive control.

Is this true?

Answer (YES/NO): NO